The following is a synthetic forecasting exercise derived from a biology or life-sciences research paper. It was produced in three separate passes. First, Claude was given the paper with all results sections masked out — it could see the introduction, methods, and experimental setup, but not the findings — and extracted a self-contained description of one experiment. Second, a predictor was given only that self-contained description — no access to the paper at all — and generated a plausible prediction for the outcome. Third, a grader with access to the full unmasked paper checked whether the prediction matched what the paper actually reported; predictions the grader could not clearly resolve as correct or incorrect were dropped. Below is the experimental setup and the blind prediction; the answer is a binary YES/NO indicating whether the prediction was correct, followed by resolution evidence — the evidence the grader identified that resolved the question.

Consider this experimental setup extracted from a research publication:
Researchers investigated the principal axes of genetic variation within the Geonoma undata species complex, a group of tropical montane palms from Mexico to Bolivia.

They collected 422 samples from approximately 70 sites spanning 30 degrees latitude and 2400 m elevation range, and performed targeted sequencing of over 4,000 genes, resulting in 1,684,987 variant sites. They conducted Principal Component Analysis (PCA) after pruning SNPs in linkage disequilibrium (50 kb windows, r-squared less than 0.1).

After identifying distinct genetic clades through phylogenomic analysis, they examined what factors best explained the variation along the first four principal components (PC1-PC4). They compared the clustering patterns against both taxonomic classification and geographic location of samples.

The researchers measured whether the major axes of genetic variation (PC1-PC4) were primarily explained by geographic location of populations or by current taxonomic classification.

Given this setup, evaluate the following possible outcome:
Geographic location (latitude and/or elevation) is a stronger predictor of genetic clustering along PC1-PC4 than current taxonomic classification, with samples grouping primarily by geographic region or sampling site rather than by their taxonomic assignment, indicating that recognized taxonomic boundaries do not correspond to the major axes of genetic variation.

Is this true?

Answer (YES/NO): YES